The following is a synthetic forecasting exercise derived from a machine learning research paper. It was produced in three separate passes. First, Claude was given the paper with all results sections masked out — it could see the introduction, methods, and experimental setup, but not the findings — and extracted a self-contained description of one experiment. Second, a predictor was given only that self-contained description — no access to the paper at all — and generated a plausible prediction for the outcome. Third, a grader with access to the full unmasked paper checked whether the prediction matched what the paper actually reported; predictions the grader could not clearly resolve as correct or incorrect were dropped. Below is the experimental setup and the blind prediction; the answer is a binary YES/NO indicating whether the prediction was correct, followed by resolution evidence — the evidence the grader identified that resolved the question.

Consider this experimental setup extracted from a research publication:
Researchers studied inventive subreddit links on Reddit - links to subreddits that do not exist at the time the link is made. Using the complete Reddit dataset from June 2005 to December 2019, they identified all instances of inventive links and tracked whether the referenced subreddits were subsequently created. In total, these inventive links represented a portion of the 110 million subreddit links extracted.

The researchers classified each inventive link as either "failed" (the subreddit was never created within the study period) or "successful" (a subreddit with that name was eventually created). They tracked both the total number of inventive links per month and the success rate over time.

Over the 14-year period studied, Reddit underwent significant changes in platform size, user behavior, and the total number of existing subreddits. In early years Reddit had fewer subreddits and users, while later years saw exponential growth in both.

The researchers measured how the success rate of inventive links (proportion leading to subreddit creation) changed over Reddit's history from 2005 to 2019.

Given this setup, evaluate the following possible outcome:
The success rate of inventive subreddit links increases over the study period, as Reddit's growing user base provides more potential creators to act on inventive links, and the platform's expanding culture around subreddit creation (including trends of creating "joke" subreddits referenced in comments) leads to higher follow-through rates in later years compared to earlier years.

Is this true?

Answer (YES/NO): NO